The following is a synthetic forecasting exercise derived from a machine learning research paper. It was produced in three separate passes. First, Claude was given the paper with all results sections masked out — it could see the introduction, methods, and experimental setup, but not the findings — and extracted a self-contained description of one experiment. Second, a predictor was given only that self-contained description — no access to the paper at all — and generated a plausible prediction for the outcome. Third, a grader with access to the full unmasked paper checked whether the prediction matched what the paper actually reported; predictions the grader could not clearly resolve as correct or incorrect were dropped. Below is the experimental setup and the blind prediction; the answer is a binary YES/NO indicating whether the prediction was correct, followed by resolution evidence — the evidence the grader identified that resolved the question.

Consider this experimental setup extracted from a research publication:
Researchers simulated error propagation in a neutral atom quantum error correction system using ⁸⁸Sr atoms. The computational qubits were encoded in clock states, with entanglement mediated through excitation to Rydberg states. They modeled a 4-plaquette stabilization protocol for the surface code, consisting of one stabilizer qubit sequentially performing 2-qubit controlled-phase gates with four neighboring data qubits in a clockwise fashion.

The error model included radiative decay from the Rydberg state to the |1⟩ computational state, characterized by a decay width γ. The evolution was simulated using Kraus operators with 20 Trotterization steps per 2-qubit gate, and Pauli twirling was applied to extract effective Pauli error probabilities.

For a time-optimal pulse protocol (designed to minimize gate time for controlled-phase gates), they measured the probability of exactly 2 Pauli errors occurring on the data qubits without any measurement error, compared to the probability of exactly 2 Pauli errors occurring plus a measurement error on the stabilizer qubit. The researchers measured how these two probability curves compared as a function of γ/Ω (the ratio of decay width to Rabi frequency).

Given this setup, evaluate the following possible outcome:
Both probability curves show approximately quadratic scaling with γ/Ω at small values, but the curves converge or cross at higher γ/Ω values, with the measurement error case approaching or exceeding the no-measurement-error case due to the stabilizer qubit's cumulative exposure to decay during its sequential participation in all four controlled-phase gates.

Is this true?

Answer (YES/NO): NO